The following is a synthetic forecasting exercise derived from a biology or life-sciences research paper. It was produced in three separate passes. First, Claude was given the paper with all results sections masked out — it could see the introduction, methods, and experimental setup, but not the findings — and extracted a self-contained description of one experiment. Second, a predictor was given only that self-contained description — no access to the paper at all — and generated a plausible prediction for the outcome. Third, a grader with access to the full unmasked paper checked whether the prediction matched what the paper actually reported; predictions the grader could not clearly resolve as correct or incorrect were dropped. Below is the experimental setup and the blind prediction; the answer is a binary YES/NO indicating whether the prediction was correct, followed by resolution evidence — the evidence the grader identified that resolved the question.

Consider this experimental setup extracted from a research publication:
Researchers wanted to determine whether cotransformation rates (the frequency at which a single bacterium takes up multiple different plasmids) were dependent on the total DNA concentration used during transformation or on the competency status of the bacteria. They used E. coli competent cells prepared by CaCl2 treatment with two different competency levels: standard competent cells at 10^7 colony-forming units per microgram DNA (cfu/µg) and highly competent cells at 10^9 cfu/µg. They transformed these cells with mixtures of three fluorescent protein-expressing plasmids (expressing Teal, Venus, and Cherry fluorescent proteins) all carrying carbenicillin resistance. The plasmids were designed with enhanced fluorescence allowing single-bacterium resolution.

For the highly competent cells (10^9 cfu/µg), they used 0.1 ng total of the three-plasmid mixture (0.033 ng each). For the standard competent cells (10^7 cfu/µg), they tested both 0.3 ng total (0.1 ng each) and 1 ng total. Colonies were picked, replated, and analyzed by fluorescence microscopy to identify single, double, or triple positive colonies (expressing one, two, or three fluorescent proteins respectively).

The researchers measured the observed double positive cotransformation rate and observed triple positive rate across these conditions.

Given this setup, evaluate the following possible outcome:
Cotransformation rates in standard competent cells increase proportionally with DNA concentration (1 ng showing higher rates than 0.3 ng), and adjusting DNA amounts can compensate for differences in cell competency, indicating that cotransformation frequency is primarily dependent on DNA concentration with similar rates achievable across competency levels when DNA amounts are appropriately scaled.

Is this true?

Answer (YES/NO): YES